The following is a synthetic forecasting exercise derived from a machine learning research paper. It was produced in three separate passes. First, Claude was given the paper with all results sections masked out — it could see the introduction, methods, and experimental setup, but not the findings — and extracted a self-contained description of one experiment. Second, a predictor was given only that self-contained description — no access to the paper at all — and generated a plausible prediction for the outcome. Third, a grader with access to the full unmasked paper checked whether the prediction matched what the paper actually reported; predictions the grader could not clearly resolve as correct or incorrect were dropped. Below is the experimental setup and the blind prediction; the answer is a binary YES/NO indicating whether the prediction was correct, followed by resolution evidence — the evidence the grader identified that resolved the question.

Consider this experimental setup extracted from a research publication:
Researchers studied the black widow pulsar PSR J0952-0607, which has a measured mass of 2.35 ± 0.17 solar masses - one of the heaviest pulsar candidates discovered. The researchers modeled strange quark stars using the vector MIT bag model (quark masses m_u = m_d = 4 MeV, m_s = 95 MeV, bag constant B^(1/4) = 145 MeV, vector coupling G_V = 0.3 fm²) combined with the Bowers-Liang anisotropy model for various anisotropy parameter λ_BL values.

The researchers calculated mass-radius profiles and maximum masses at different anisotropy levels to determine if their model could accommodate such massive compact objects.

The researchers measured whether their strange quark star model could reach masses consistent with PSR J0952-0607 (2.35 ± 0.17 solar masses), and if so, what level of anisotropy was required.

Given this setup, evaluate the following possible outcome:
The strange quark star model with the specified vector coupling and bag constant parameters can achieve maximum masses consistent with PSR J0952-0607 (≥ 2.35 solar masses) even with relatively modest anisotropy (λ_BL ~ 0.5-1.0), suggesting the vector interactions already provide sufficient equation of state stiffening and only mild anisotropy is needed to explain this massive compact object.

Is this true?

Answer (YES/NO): NO